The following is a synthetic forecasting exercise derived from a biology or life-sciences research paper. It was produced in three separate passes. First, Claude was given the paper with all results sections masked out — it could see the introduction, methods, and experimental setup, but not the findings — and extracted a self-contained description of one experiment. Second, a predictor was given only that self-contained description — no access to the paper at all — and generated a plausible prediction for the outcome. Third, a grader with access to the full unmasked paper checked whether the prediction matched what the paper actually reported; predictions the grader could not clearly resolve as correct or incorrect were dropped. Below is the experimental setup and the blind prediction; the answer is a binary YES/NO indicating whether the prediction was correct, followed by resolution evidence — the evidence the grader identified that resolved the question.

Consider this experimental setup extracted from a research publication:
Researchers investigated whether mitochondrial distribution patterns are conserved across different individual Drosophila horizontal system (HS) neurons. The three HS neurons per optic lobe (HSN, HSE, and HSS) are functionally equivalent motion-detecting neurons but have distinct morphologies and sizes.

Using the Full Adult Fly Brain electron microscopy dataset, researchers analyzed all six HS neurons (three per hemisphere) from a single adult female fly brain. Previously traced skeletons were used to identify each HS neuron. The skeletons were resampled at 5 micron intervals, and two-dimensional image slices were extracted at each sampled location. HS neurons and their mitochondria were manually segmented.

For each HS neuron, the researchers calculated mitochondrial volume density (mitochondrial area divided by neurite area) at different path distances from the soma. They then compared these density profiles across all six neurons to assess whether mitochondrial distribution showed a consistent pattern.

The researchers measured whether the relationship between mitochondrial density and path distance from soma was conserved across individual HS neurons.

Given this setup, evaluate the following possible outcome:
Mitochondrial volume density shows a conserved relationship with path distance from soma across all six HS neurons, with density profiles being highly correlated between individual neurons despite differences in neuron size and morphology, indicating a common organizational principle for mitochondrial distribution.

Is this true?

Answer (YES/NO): YES